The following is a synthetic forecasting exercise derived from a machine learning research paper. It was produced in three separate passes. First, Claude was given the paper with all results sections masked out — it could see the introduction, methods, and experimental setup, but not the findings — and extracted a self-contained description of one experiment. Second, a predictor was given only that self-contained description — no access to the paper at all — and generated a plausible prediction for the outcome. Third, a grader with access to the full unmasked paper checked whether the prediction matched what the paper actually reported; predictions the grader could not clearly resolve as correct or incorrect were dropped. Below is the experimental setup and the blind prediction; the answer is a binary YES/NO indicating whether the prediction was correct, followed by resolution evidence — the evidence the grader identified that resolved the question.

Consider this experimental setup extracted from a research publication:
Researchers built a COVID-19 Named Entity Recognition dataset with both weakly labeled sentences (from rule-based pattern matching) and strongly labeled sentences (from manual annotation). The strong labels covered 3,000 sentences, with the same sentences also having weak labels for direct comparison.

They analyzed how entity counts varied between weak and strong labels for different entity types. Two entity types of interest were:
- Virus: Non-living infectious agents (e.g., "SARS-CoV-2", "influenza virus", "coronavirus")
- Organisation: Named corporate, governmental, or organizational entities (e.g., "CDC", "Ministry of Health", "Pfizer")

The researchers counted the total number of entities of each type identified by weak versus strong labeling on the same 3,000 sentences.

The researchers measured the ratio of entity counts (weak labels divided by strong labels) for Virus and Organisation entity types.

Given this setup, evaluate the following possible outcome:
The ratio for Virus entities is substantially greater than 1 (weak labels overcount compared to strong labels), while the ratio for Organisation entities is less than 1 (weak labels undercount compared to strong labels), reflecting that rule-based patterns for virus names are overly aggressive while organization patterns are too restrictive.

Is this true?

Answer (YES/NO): NO